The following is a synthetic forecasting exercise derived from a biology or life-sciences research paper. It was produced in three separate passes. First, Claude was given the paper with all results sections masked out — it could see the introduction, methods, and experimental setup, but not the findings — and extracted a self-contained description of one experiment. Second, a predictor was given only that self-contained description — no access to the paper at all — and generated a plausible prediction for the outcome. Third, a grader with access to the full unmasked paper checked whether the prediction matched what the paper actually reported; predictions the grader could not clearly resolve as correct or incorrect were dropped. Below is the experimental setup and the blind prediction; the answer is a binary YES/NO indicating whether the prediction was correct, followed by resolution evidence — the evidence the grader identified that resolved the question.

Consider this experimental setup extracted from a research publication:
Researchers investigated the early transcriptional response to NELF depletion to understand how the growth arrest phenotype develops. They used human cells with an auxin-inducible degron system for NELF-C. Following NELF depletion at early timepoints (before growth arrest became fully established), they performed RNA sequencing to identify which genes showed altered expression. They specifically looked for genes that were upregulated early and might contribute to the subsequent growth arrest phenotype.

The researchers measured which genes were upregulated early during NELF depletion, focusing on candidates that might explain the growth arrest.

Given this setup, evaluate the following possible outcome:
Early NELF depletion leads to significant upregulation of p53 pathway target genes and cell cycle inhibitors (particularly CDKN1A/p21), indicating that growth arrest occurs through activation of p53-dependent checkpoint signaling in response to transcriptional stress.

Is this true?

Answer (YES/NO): NO